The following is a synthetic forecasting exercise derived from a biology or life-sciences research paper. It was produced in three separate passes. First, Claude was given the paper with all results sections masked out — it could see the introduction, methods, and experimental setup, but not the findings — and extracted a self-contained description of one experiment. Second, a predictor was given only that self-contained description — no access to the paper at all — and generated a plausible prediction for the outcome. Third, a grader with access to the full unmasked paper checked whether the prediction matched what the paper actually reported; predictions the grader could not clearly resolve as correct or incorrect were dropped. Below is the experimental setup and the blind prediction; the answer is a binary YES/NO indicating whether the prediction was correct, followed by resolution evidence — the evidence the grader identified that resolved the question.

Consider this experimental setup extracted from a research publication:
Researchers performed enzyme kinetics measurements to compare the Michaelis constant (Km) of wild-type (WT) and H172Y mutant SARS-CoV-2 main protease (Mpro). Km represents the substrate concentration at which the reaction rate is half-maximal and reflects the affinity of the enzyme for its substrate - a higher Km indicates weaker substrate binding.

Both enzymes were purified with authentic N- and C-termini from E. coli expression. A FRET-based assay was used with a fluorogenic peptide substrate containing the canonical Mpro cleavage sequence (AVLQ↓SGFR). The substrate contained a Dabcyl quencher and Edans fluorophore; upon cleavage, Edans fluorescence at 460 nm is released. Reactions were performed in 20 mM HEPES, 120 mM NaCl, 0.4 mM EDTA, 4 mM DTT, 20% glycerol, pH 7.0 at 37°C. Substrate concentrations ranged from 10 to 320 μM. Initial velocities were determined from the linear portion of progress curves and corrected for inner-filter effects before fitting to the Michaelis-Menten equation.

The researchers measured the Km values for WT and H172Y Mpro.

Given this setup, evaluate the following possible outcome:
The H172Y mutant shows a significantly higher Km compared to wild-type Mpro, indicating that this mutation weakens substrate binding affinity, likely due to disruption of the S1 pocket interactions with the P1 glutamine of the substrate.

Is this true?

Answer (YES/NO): YES